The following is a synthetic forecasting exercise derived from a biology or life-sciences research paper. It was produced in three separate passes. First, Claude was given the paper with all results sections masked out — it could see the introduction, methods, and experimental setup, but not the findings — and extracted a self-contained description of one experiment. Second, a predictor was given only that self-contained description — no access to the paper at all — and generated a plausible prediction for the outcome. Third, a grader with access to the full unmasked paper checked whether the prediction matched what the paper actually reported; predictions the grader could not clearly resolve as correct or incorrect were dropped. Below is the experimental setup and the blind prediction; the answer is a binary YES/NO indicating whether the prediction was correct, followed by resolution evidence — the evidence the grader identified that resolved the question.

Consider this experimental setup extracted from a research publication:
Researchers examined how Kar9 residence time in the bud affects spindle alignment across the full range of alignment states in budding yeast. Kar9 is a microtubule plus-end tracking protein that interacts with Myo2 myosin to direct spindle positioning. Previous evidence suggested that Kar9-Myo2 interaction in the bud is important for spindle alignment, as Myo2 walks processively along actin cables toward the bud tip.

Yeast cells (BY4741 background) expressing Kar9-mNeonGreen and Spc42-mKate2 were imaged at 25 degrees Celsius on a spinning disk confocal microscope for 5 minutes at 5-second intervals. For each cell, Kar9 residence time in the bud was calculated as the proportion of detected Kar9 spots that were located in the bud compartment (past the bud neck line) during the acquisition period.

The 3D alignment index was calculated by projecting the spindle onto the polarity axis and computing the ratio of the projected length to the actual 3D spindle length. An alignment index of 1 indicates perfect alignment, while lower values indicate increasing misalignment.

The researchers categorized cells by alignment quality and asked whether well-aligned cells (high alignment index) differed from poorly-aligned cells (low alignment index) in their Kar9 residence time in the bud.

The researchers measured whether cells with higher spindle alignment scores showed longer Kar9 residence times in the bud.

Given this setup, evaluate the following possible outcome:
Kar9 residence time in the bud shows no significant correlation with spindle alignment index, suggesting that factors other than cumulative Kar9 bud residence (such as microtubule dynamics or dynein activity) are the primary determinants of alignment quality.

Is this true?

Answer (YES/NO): NO